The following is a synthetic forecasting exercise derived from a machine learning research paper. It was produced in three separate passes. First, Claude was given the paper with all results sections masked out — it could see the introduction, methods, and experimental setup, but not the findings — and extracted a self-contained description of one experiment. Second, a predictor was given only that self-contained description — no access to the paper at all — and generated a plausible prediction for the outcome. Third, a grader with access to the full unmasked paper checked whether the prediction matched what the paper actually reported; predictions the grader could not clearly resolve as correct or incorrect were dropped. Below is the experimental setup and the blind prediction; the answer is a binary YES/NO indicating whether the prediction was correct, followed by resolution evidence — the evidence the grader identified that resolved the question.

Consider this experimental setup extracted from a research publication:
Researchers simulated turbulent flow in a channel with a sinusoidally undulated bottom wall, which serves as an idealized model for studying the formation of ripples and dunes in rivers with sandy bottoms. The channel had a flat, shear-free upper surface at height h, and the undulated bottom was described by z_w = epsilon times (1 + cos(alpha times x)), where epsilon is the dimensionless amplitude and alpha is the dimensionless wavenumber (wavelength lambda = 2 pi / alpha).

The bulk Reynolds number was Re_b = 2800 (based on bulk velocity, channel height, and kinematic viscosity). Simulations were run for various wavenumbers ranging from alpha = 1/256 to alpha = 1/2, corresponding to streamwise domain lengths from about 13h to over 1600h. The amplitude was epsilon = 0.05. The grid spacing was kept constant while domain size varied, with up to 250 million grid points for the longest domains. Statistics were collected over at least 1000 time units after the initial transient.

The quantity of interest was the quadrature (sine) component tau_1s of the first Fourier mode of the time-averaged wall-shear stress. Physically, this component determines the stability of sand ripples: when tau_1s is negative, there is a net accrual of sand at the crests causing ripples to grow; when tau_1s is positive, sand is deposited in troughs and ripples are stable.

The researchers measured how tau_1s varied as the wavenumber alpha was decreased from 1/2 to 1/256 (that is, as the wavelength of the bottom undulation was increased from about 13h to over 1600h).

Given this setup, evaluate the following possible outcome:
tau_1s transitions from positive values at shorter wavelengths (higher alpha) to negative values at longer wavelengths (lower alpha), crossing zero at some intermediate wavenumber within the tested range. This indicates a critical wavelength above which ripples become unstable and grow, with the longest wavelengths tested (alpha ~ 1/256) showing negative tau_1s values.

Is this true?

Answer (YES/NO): NO